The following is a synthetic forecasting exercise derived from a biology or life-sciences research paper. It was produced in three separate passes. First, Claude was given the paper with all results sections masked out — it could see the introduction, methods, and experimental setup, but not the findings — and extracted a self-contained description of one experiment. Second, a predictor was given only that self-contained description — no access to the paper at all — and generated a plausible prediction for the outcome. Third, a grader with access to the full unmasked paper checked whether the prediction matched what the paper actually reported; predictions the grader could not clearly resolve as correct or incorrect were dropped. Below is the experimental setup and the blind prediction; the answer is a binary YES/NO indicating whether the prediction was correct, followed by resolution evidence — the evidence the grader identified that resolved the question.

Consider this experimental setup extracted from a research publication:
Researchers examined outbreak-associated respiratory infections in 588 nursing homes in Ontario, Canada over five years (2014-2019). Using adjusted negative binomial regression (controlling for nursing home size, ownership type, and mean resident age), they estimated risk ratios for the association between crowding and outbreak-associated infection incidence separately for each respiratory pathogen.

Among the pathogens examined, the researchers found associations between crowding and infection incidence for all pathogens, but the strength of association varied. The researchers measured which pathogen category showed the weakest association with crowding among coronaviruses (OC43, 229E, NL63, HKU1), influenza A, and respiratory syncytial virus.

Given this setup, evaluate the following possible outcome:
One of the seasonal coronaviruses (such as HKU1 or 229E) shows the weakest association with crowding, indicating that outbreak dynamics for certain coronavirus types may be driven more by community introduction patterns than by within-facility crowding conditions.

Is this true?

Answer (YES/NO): YES